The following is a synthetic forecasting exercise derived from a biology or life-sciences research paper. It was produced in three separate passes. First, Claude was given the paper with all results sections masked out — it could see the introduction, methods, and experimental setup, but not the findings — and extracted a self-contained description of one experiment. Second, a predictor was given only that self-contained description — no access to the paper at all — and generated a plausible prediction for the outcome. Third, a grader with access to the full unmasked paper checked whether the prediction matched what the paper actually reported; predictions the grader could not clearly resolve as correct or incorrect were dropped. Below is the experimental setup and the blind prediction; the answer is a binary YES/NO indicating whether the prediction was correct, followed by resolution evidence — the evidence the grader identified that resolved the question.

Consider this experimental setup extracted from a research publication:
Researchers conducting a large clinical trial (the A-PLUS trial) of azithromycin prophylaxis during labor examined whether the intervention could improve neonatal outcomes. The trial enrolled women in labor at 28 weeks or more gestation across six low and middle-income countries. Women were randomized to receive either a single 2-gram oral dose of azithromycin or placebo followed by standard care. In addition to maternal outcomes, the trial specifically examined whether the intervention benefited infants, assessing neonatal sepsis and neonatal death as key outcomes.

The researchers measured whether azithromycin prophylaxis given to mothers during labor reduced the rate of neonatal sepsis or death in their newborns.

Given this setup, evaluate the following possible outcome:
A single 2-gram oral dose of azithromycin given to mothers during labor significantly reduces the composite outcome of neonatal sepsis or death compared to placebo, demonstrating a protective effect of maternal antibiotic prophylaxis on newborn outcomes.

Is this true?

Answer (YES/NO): NO